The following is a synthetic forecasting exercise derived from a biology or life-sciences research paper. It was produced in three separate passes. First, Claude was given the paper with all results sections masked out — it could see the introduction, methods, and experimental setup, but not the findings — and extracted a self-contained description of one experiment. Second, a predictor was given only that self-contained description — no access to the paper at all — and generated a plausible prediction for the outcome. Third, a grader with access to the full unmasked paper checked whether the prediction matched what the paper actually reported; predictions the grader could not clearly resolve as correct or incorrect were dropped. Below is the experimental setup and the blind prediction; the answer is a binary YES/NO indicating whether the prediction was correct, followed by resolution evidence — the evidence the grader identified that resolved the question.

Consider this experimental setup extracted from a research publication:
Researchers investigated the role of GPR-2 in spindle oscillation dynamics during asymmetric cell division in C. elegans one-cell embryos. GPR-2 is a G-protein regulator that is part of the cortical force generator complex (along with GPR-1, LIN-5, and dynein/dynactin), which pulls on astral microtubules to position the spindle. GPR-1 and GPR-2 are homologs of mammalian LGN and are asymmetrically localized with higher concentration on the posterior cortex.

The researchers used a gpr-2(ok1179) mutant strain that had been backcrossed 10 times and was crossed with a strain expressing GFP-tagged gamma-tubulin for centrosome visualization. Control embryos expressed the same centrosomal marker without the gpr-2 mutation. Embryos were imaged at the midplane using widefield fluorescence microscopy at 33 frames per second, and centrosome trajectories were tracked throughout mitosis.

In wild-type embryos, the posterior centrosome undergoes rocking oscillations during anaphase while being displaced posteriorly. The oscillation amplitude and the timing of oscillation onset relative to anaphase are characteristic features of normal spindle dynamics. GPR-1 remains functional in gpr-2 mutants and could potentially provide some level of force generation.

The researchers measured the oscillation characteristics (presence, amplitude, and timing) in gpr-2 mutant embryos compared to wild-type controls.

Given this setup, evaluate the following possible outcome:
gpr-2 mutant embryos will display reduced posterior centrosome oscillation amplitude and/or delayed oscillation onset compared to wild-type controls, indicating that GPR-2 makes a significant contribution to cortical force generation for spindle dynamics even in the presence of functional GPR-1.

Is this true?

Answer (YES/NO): YES